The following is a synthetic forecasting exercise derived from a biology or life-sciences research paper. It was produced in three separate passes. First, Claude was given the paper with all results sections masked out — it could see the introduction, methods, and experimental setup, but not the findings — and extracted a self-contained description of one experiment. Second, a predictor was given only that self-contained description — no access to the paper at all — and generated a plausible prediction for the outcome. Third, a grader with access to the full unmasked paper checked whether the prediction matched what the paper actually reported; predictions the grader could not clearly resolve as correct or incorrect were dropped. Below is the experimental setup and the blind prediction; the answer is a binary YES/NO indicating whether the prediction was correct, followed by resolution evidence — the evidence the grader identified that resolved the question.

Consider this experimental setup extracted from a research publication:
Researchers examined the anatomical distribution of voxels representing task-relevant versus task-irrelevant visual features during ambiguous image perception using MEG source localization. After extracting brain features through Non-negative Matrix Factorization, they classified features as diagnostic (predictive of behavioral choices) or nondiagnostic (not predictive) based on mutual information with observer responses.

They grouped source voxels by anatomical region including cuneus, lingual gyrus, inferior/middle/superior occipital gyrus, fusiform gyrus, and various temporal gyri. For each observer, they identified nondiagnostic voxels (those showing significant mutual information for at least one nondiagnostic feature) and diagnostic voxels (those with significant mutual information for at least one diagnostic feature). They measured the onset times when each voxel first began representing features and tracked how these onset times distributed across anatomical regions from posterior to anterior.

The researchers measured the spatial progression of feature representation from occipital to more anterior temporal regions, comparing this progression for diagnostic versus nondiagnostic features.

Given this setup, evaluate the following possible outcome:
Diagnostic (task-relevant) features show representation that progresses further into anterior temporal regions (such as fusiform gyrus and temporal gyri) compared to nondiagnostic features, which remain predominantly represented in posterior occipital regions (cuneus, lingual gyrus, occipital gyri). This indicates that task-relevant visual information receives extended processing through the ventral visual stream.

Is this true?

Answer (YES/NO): YES